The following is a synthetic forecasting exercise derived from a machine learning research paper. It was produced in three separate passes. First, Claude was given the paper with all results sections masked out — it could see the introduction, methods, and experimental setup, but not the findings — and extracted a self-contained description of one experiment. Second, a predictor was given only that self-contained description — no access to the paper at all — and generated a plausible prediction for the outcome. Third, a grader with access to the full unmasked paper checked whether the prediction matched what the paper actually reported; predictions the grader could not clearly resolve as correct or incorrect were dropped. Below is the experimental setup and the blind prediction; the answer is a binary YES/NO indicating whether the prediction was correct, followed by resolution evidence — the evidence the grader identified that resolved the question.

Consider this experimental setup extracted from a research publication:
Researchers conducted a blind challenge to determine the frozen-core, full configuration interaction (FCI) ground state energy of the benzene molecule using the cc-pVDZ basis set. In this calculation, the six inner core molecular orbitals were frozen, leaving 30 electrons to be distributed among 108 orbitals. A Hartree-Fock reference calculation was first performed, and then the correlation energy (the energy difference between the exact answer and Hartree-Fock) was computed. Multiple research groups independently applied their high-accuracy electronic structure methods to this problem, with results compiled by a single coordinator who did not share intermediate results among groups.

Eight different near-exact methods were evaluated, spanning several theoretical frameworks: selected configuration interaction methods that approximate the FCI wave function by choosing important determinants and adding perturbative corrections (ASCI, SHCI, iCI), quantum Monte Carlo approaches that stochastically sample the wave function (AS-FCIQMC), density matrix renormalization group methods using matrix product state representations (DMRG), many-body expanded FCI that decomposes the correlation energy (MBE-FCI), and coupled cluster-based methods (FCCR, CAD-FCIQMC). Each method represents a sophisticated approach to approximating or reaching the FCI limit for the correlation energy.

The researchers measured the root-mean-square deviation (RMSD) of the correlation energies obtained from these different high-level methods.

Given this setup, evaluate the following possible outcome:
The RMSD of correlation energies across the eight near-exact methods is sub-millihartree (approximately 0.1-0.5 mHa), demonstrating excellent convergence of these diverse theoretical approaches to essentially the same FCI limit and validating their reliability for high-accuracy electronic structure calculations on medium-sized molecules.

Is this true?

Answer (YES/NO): NO